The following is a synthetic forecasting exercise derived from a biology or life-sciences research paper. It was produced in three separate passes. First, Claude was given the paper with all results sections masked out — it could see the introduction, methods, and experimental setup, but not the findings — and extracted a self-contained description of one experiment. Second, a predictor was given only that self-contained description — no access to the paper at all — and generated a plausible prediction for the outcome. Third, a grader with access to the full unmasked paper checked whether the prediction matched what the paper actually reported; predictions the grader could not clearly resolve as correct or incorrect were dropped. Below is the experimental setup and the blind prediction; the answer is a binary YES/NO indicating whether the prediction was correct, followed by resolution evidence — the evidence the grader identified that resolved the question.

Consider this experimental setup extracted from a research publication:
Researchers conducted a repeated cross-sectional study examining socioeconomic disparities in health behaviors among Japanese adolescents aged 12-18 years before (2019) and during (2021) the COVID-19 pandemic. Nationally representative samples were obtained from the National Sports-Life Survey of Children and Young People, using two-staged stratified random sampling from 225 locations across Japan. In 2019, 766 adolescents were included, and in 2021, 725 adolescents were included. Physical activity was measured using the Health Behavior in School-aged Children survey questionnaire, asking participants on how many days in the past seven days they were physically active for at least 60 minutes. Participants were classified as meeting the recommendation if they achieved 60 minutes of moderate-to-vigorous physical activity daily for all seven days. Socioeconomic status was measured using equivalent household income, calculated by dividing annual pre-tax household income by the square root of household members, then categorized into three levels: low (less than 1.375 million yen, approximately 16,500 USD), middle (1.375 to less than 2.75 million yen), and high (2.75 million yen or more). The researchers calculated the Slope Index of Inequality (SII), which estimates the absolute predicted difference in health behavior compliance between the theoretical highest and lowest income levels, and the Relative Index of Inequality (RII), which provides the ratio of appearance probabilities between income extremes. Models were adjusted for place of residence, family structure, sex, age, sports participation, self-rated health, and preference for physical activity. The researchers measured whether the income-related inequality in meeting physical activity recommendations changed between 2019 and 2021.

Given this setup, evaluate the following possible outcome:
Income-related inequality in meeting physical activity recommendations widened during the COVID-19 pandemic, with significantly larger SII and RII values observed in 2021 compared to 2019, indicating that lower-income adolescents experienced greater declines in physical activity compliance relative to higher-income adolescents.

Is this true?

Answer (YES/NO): YES